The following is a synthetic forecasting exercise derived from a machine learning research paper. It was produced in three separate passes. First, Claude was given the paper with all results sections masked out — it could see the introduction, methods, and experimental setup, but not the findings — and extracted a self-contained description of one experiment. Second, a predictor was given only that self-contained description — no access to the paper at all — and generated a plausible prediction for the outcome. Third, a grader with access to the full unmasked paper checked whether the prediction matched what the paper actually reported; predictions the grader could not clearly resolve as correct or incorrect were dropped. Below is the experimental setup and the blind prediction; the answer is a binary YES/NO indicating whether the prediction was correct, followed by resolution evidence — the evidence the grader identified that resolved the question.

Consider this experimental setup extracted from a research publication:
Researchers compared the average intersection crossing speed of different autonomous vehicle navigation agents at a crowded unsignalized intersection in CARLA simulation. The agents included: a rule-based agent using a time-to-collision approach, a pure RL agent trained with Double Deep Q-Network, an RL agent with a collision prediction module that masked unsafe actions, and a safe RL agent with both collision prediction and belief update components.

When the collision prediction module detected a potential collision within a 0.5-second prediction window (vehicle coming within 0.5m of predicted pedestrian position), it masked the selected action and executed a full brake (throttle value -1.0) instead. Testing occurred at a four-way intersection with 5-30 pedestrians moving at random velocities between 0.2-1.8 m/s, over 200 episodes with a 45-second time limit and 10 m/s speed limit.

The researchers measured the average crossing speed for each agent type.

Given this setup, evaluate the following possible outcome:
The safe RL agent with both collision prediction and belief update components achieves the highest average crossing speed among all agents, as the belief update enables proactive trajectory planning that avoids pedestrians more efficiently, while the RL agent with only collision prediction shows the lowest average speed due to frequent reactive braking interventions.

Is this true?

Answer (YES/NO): NO